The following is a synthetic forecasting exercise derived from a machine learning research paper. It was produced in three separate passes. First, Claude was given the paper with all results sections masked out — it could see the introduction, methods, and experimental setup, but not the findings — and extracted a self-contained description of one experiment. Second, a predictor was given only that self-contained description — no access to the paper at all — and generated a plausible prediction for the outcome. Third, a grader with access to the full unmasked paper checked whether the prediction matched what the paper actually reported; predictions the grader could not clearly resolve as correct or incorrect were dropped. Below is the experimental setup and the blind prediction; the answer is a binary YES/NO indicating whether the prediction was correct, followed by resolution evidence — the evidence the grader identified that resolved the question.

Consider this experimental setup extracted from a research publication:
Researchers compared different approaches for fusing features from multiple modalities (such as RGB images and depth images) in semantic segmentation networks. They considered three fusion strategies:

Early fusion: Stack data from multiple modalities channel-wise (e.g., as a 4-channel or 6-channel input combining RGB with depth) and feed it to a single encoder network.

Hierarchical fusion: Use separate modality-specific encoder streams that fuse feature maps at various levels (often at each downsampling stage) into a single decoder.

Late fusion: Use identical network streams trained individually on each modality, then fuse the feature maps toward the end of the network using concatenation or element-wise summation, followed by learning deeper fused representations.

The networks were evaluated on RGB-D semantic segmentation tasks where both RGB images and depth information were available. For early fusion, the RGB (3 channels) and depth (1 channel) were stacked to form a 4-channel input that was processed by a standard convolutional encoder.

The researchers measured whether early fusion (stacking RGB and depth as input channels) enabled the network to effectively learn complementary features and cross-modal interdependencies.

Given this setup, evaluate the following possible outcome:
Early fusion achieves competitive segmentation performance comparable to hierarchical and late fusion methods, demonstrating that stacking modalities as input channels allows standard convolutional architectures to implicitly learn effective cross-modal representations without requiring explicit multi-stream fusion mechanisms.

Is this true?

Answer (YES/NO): NO